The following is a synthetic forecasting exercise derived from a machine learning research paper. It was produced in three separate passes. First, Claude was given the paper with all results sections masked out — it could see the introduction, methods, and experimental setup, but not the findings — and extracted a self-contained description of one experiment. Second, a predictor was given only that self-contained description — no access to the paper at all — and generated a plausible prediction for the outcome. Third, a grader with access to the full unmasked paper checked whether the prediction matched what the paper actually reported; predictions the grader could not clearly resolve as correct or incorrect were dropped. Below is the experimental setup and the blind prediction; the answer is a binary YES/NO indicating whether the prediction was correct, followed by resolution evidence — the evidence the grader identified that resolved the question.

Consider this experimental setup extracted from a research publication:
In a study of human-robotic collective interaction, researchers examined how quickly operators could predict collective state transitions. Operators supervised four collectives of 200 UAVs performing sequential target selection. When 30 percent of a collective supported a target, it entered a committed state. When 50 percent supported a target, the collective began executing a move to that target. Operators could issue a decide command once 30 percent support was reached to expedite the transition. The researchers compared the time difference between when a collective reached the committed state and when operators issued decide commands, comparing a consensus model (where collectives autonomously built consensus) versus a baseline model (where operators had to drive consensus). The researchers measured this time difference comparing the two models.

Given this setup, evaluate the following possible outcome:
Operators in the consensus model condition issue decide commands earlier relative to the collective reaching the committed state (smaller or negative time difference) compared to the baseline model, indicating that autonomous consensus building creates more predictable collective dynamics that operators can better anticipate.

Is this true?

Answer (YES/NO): NO